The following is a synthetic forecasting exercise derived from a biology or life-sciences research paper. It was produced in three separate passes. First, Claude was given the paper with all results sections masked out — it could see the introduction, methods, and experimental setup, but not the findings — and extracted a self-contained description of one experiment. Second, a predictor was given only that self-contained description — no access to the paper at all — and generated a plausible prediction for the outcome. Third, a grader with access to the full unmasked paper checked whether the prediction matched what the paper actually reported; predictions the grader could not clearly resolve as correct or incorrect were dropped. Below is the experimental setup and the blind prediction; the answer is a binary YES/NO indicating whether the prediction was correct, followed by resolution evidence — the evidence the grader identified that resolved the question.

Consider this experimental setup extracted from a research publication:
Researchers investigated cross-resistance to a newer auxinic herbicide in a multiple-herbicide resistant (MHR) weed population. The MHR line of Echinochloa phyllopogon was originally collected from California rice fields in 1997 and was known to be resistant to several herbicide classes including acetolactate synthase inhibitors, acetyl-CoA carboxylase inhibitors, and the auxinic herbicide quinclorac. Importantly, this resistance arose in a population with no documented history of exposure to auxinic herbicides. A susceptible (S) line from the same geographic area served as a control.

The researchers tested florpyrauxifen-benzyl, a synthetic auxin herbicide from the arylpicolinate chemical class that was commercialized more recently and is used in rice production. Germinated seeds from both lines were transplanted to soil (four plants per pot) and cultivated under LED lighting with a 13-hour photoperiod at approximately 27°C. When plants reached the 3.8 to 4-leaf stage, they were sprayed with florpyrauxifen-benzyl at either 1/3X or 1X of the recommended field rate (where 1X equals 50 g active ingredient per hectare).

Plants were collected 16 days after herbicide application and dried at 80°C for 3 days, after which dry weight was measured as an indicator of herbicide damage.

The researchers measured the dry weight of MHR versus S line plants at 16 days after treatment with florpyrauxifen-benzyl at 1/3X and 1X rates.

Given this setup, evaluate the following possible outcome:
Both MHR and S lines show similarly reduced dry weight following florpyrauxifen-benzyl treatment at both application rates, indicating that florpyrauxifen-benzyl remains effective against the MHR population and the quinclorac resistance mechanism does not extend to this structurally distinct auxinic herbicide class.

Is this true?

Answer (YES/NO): NO